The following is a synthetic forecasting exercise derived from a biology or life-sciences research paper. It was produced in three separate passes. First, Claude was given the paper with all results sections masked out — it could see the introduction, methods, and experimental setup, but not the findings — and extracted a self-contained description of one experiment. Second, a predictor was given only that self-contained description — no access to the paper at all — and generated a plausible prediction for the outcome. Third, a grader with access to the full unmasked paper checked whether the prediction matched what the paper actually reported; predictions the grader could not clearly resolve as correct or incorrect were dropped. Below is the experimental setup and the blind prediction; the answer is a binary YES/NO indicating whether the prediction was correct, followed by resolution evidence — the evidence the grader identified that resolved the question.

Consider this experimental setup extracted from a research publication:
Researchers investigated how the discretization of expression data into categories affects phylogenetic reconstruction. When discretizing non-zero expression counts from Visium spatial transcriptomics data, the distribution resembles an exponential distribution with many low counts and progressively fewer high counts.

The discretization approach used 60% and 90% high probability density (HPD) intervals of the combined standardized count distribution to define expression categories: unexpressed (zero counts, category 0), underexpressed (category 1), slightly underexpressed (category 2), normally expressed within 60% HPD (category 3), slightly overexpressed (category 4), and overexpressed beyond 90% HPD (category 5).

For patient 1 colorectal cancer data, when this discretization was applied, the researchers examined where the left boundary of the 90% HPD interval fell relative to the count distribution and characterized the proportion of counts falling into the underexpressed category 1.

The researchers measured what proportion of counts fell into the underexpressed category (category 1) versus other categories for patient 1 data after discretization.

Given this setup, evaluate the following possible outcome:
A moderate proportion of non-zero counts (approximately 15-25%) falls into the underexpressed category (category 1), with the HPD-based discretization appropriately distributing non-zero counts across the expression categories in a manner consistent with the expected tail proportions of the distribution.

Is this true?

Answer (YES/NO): NO